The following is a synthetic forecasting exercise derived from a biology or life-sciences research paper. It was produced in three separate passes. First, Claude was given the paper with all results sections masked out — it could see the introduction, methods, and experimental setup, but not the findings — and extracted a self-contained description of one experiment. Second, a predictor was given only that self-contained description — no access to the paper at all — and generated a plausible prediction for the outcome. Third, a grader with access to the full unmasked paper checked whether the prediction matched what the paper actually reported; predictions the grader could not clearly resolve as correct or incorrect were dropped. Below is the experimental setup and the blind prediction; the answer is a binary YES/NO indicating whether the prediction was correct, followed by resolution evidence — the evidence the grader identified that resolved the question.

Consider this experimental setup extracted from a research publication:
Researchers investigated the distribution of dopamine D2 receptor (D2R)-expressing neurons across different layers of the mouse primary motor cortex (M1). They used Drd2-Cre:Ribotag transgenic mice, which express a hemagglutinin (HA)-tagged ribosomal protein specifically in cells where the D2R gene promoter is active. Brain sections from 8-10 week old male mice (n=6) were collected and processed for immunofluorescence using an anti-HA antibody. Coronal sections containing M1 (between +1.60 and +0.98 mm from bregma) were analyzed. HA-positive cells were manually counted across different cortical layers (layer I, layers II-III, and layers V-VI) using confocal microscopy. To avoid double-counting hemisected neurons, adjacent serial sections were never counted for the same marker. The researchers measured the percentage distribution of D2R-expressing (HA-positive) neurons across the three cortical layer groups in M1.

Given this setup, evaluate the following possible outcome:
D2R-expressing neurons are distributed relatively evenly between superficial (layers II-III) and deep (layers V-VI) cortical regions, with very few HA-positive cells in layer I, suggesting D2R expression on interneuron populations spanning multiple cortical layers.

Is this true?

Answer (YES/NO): NO